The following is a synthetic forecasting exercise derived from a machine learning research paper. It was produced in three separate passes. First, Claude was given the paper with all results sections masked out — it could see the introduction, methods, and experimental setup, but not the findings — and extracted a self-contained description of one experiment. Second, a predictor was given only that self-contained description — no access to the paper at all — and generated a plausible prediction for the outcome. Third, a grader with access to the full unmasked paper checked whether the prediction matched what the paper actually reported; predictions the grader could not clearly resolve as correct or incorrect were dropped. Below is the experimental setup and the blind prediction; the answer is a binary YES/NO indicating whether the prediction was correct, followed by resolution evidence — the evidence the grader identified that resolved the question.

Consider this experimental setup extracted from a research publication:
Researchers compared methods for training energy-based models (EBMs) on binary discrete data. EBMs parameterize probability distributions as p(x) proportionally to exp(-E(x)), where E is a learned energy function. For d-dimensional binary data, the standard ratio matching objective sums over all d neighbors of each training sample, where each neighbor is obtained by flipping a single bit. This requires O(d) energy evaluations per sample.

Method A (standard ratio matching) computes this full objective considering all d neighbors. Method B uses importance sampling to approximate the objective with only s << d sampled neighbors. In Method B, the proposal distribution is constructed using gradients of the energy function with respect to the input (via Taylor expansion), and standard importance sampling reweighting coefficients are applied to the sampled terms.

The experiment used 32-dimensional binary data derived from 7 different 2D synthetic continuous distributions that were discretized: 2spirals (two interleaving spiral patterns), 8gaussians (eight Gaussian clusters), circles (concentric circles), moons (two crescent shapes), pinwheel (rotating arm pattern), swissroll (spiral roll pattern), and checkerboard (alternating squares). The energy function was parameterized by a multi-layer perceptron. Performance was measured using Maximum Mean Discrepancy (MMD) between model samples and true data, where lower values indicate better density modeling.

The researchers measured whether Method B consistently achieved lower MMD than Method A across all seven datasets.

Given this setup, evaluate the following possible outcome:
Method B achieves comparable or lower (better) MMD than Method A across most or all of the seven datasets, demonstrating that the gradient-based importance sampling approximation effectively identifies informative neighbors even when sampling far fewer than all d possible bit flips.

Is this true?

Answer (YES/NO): YES